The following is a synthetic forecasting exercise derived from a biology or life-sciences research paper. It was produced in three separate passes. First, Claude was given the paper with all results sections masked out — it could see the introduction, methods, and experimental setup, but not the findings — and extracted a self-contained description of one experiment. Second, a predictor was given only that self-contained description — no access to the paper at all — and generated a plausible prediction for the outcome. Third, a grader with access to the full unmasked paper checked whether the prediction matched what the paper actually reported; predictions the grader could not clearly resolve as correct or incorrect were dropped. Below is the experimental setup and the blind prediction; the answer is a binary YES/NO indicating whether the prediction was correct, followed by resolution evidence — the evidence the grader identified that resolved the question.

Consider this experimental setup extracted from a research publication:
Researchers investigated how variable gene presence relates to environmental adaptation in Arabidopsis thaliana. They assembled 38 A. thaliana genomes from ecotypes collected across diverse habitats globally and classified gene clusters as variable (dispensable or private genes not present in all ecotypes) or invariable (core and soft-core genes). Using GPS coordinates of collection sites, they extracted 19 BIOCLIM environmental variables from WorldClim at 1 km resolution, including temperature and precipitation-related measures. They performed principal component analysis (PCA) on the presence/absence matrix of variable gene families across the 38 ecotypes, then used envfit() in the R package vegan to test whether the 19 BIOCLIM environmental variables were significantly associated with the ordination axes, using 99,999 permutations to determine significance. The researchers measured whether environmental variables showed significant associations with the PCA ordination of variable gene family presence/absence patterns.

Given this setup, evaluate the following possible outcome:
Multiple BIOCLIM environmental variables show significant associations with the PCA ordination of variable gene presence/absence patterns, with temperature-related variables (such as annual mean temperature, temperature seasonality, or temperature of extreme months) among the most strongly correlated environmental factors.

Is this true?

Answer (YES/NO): NO